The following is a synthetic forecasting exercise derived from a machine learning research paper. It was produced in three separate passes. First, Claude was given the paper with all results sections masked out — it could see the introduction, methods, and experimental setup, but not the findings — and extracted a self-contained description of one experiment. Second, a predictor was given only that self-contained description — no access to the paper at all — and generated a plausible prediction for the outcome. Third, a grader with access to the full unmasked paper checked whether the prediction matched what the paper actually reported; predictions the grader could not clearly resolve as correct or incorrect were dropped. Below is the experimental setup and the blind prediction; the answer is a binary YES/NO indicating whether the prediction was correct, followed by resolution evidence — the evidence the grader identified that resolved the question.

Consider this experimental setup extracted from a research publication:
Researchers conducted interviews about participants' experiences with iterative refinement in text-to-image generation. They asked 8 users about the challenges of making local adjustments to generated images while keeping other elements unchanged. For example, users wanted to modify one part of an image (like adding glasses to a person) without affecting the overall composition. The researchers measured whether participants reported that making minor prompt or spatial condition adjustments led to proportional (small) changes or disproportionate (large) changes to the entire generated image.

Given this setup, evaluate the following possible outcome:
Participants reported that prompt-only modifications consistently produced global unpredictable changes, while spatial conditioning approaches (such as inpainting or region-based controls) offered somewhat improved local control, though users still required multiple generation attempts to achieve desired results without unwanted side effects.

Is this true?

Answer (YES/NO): NO